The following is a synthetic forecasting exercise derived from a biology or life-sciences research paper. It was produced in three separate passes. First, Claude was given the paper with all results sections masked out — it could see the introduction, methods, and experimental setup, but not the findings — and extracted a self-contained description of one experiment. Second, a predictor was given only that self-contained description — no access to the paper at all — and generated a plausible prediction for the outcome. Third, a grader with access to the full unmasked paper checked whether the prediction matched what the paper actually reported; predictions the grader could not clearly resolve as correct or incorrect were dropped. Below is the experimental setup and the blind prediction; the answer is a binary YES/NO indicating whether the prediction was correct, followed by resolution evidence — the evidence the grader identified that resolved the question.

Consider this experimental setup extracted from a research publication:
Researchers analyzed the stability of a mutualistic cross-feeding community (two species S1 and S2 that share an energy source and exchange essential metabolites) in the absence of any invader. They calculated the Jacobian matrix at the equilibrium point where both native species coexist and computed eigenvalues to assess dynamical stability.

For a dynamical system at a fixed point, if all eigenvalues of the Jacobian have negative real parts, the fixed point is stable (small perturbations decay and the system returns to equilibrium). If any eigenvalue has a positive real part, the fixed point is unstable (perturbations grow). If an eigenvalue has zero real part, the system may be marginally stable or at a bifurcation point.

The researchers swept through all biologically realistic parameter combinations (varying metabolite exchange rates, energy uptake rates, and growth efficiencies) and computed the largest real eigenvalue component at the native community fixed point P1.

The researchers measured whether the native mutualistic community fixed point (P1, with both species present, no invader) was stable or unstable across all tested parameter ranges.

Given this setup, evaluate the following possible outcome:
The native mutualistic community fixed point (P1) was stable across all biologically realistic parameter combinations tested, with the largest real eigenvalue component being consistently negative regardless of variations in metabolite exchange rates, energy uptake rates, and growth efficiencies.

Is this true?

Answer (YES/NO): YES